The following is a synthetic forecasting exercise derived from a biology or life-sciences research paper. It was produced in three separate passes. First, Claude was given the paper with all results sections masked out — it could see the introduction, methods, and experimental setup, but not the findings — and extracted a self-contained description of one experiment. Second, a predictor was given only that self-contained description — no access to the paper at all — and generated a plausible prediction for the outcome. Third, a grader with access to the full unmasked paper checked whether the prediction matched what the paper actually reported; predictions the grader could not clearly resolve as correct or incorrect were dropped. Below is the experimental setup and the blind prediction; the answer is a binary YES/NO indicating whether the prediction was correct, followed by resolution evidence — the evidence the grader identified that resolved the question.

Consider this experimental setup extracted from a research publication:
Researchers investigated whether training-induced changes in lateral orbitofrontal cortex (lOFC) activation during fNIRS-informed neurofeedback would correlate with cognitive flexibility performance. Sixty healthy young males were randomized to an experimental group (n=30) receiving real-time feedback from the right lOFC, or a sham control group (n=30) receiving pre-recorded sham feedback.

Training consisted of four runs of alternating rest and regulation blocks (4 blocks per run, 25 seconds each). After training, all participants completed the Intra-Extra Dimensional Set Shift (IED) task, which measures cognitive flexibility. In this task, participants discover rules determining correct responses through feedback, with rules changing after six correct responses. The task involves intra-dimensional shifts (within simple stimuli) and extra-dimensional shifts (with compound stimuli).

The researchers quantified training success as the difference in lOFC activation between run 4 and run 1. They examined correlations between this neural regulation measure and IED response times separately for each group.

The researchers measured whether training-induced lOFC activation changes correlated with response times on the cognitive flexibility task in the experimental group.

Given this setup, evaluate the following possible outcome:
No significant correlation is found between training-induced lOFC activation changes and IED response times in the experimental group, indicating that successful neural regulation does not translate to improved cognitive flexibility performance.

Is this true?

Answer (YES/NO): NO